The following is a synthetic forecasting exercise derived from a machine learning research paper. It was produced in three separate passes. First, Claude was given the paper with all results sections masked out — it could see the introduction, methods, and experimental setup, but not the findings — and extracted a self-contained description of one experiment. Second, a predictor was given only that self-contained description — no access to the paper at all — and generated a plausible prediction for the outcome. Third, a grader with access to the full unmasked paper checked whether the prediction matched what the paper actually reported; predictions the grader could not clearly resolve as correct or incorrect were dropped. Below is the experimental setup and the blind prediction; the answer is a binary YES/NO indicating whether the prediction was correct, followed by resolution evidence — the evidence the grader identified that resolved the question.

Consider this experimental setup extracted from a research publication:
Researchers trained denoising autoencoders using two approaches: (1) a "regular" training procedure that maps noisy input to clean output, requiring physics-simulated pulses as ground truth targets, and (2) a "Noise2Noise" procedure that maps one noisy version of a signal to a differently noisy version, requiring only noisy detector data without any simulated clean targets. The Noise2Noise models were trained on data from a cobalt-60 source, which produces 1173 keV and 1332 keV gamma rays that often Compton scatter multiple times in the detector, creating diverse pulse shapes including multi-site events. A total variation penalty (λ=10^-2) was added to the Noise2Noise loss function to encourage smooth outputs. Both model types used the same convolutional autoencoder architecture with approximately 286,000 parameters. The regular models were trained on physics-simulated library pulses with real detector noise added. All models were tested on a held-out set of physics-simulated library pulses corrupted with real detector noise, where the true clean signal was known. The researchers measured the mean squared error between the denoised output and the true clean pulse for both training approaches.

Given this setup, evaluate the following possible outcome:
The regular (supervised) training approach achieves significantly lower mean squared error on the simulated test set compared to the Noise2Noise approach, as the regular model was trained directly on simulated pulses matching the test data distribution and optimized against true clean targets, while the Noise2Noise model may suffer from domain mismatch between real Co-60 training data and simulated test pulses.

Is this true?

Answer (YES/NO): YES